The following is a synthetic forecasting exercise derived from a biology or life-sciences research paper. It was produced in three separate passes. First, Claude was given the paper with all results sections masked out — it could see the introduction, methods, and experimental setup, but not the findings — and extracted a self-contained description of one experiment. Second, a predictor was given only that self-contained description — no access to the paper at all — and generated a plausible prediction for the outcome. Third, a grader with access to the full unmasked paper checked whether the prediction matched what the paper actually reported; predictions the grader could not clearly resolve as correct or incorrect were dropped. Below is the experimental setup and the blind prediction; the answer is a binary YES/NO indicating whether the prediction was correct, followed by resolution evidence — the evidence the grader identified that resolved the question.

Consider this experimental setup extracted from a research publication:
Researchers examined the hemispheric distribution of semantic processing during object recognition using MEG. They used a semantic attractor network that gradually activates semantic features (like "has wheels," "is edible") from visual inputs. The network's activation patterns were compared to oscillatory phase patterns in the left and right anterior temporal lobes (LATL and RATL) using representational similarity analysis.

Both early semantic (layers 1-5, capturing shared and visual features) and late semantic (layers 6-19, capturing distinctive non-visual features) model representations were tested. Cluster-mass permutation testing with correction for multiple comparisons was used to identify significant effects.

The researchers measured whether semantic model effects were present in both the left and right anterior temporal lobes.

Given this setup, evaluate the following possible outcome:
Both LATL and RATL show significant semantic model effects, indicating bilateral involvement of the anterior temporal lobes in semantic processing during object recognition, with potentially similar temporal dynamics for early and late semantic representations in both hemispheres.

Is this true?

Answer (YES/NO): NO